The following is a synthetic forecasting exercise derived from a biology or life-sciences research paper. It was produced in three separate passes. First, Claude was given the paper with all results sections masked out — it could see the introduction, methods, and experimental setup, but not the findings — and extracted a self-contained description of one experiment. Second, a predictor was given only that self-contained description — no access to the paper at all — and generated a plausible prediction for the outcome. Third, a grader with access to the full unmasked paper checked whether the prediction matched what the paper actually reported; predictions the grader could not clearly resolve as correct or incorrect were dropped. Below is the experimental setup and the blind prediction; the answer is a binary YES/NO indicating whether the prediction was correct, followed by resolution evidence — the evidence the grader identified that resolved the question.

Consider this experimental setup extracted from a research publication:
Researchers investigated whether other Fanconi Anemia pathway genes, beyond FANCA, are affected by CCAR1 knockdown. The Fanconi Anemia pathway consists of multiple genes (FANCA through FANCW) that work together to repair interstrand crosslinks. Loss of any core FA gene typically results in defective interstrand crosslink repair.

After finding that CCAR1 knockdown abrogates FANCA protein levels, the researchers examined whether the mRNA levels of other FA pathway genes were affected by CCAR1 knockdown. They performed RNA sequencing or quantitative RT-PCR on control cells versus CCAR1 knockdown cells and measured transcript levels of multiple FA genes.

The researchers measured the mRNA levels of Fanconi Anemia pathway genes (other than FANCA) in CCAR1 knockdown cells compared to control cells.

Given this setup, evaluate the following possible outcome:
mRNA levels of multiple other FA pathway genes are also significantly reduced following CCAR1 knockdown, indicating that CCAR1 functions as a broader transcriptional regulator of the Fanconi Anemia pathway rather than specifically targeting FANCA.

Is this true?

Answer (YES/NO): NO